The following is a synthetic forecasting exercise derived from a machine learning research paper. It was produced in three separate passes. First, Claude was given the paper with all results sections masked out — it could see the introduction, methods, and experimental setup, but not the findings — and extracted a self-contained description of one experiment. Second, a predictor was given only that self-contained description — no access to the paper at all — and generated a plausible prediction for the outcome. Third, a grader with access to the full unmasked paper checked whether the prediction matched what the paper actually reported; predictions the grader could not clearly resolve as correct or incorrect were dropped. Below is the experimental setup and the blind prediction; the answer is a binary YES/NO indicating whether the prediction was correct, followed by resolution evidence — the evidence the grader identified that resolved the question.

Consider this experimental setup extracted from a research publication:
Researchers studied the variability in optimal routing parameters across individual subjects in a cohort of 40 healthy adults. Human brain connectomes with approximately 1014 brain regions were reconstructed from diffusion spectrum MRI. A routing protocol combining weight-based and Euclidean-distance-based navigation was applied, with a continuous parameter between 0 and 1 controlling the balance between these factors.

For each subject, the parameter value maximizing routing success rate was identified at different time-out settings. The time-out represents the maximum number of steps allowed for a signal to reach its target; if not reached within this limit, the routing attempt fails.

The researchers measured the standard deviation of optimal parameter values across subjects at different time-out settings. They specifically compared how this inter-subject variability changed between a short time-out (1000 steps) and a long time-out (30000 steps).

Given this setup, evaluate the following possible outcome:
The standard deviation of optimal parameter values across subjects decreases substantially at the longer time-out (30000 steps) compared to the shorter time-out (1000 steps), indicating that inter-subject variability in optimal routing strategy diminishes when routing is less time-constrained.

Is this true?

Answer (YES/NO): NO